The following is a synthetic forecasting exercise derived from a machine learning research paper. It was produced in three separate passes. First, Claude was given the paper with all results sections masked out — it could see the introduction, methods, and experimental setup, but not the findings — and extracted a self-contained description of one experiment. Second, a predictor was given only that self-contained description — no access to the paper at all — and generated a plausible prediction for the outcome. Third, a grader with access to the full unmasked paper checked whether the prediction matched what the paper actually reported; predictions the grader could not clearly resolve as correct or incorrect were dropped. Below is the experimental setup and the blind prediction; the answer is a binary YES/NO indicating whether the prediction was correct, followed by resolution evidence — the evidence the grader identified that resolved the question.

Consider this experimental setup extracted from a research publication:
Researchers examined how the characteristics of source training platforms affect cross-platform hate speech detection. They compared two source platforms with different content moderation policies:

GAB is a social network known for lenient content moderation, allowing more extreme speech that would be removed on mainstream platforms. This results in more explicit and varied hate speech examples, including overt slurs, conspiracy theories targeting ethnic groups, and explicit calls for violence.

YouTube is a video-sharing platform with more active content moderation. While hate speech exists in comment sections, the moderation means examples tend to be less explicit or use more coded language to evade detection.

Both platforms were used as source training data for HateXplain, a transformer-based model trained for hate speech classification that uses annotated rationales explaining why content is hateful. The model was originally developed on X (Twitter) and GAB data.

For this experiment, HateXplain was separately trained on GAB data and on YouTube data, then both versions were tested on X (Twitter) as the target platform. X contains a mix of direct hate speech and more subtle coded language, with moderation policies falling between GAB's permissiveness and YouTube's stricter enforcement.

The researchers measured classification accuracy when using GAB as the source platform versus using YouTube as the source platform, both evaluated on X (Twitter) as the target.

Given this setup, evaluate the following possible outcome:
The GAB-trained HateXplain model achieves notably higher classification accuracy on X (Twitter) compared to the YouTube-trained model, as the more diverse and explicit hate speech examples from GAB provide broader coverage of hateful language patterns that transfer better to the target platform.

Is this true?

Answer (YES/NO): YES